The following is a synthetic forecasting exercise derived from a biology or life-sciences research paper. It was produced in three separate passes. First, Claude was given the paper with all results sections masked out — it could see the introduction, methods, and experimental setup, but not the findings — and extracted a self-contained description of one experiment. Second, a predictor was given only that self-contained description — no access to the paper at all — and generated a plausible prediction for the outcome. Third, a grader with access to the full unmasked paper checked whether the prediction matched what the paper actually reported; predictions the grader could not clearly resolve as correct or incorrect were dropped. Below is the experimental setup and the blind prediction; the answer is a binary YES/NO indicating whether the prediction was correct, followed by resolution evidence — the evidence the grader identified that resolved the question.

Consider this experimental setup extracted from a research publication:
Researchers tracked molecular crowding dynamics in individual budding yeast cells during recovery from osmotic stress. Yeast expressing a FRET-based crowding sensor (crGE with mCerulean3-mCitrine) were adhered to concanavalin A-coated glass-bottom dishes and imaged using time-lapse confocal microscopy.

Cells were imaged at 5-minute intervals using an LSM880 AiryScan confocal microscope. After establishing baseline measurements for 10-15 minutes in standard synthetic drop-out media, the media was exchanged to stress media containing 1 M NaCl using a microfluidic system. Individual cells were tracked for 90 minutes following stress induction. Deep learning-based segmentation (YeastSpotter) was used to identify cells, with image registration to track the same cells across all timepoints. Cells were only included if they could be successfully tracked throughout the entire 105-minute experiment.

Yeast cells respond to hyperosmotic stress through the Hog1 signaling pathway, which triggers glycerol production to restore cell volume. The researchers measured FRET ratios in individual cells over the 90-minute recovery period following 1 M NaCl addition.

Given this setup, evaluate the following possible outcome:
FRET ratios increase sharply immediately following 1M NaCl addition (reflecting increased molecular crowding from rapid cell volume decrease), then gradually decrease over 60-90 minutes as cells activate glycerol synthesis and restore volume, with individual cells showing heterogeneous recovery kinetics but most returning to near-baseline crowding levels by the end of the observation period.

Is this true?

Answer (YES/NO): NO